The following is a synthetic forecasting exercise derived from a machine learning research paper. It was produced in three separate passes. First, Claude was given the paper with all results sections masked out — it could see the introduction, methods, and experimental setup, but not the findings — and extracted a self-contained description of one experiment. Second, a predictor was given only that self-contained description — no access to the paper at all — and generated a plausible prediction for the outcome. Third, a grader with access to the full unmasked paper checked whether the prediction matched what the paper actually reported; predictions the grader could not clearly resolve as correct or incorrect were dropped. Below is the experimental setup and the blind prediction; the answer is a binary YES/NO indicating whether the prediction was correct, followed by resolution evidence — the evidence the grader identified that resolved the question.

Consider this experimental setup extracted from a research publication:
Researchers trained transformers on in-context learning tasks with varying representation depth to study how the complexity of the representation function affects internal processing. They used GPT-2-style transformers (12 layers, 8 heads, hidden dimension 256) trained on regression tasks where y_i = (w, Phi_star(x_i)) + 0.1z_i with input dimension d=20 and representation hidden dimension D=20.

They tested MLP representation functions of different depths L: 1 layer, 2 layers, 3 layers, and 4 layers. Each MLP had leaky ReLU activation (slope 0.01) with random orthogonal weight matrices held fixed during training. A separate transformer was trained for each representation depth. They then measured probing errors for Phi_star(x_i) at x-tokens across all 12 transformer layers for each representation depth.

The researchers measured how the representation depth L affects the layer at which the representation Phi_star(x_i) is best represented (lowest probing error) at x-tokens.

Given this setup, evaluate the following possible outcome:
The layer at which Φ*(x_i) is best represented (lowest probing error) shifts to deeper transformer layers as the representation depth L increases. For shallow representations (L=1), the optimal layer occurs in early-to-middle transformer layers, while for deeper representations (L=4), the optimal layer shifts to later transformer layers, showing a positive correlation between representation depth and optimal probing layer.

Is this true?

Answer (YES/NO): YES